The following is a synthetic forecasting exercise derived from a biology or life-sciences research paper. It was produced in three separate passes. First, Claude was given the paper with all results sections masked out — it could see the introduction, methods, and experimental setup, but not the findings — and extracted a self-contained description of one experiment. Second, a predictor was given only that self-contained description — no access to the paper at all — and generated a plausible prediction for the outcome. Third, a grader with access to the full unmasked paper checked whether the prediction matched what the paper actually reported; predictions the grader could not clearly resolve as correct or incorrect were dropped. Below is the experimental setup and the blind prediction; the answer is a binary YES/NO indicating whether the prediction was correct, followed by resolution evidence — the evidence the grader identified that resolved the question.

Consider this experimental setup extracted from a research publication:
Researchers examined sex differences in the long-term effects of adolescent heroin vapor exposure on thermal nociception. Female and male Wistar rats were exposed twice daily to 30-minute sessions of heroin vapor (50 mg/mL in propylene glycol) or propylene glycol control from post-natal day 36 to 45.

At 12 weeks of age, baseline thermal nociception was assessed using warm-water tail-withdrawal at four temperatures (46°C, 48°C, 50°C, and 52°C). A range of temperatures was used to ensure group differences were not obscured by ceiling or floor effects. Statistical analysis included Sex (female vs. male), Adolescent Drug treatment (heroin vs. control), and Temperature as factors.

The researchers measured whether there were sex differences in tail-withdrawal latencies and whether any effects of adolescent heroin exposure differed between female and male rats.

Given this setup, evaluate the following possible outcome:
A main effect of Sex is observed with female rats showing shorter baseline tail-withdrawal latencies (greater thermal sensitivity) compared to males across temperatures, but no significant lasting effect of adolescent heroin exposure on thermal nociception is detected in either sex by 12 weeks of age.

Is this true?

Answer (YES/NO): NO